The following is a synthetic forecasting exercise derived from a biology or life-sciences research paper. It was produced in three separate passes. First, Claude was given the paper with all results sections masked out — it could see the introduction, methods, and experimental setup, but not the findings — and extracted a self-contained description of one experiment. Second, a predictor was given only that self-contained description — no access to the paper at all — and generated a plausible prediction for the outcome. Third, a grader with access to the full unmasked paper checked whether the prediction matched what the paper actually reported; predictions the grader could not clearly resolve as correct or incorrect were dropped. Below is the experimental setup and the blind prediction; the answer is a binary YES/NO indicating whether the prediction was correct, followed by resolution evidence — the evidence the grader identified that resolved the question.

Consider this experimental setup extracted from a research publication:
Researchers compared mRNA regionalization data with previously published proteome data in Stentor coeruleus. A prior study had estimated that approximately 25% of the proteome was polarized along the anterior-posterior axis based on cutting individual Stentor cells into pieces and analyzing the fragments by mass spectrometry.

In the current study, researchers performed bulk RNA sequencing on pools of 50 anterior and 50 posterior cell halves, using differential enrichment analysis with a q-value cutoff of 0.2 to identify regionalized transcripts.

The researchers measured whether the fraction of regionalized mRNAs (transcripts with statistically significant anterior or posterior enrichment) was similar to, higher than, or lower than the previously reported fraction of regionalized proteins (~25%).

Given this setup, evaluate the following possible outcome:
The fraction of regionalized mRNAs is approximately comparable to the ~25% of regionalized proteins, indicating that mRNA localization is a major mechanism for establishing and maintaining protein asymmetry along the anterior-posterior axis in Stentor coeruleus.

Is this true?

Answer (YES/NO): NO